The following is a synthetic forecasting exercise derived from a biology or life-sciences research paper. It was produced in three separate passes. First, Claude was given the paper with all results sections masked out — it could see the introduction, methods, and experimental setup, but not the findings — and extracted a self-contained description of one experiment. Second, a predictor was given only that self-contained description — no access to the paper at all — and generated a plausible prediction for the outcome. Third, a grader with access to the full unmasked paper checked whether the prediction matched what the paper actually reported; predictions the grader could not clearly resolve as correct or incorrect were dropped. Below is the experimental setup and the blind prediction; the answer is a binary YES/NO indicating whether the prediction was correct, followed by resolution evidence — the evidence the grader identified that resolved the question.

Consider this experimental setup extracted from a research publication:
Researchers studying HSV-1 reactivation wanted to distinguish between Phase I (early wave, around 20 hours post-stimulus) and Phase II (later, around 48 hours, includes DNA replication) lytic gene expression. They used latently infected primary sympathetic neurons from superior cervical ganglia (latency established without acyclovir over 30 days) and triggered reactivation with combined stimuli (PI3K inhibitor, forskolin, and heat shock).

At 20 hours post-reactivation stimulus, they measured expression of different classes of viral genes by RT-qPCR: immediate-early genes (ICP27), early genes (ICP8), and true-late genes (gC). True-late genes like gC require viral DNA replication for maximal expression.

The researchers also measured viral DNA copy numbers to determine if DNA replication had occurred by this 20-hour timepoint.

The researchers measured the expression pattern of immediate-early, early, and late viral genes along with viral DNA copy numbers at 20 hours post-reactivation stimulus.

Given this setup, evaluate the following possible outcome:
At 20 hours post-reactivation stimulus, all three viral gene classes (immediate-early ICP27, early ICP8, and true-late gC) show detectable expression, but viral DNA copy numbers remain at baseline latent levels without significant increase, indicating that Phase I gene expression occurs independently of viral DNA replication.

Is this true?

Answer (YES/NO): NO